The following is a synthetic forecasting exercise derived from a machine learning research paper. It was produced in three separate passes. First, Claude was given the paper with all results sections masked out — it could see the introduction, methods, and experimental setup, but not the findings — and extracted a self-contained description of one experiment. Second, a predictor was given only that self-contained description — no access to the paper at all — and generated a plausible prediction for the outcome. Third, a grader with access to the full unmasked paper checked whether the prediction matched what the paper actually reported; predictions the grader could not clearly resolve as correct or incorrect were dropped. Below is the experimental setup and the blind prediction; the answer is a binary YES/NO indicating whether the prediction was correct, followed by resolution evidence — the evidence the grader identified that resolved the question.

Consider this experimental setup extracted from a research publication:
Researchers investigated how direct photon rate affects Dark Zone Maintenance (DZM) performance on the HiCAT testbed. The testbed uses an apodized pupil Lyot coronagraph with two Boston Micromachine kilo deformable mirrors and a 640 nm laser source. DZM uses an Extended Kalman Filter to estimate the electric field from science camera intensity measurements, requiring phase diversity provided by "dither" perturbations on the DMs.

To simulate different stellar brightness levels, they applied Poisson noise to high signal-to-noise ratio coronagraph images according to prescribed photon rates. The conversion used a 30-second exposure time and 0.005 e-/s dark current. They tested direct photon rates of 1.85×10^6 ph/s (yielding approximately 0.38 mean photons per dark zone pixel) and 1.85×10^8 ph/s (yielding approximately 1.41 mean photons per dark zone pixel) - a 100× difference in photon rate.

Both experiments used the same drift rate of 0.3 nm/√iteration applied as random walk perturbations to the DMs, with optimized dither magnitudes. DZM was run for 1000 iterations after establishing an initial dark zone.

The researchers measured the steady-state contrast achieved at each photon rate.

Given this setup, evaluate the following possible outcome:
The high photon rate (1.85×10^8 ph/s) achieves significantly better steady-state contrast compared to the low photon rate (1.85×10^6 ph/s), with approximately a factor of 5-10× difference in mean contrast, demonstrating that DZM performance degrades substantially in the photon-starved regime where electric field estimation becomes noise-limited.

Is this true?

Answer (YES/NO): NO